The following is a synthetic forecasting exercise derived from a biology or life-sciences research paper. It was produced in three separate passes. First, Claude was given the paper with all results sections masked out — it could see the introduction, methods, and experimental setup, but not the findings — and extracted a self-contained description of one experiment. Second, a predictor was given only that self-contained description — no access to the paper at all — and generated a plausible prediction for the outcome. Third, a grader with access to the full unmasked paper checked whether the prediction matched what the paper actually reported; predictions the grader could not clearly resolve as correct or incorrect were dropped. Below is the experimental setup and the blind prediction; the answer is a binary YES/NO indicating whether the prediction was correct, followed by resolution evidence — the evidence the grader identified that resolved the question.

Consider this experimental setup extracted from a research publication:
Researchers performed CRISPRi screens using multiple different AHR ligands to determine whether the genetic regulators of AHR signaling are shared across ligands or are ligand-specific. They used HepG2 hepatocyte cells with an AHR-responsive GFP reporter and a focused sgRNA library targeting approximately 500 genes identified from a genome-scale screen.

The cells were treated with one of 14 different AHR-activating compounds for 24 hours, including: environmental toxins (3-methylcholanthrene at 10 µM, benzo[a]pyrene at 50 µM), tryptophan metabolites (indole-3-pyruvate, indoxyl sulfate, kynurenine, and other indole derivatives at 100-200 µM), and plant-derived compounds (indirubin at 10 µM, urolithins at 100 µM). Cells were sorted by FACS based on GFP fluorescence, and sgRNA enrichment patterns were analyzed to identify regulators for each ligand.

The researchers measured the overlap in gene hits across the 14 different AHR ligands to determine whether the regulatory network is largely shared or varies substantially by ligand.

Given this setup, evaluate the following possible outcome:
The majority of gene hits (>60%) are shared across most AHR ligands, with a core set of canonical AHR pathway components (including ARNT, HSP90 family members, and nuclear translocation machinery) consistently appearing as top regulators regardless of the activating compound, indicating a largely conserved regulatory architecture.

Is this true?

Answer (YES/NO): NO